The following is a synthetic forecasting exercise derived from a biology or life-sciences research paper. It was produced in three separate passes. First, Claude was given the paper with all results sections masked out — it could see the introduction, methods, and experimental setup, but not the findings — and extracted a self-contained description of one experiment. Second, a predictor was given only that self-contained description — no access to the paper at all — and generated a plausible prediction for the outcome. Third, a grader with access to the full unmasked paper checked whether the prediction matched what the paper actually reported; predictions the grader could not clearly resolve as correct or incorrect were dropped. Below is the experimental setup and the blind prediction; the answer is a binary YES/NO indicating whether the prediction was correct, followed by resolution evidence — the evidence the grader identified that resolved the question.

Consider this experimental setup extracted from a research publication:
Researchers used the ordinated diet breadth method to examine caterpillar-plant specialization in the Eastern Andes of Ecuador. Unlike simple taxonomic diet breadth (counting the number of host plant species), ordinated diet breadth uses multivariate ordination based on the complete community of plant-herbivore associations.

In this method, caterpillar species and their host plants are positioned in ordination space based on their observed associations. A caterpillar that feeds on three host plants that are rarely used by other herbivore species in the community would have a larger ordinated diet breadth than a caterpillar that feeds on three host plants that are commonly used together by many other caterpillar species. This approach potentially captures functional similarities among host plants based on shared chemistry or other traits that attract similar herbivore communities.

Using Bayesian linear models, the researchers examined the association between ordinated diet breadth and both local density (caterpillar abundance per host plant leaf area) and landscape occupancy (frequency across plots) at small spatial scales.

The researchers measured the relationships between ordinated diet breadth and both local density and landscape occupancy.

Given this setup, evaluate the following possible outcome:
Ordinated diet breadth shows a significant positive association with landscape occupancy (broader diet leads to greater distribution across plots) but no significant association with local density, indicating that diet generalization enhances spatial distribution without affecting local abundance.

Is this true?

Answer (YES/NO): NO